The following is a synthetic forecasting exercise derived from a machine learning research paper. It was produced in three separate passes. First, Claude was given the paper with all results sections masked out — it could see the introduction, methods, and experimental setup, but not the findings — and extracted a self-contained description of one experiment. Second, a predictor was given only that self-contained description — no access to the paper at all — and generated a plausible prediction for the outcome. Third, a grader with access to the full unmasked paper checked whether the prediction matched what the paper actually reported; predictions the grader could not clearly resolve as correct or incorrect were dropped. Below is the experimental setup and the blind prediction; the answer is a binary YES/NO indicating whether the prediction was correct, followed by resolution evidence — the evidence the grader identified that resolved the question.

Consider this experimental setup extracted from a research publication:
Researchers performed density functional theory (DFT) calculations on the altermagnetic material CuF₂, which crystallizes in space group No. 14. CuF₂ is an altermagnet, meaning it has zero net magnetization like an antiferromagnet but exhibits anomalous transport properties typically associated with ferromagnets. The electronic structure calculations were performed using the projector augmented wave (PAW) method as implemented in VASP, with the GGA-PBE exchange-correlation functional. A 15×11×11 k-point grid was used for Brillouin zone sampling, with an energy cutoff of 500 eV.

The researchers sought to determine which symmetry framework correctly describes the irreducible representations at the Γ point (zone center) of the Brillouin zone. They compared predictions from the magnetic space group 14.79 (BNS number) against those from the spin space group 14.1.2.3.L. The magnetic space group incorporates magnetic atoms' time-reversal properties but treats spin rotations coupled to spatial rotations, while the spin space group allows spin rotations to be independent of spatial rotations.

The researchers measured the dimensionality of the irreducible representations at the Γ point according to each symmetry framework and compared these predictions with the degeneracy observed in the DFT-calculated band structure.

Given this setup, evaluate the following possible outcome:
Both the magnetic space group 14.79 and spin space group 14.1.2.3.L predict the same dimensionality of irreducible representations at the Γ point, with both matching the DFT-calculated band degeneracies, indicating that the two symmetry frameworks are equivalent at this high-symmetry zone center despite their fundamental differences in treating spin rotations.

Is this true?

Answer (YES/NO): NO